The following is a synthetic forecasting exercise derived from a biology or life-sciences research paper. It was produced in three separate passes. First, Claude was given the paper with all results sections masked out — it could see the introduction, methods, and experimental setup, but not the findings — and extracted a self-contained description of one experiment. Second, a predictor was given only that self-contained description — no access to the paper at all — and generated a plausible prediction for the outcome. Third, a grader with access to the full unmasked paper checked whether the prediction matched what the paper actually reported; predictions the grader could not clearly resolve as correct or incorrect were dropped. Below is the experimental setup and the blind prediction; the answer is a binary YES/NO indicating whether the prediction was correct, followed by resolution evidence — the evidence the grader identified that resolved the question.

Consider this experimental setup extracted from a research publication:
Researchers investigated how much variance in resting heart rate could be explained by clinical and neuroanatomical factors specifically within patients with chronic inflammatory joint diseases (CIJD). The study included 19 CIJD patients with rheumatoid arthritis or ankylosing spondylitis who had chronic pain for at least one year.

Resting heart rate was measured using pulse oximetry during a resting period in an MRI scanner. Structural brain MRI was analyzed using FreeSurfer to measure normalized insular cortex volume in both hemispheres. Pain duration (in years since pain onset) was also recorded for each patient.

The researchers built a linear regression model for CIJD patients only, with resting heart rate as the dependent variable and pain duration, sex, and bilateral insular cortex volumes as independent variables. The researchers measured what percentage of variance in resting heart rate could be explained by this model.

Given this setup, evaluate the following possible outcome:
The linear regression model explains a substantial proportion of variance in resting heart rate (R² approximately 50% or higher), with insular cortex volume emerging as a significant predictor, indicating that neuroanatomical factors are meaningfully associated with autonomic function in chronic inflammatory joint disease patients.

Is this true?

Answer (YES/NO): YES